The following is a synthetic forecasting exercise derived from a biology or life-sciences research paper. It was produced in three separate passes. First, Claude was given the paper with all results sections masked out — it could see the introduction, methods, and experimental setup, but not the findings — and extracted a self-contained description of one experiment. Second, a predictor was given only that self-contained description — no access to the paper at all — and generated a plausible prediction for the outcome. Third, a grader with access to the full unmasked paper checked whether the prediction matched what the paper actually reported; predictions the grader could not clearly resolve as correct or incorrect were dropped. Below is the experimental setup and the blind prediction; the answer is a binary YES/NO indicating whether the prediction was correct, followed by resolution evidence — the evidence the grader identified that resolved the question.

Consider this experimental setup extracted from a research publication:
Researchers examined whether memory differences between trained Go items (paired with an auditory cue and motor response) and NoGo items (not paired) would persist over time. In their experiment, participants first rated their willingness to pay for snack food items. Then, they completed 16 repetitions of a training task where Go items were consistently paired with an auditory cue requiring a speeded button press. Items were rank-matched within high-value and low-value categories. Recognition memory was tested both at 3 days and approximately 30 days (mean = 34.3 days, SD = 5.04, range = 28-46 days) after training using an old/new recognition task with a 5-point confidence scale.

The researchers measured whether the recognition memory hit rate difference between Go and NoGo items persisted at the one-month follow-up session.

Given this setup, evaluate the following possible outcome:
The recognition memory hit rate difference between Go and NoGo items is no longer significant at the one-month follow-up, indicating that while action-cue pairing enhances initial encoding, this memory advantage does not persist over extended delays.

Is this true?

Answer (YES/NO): NO